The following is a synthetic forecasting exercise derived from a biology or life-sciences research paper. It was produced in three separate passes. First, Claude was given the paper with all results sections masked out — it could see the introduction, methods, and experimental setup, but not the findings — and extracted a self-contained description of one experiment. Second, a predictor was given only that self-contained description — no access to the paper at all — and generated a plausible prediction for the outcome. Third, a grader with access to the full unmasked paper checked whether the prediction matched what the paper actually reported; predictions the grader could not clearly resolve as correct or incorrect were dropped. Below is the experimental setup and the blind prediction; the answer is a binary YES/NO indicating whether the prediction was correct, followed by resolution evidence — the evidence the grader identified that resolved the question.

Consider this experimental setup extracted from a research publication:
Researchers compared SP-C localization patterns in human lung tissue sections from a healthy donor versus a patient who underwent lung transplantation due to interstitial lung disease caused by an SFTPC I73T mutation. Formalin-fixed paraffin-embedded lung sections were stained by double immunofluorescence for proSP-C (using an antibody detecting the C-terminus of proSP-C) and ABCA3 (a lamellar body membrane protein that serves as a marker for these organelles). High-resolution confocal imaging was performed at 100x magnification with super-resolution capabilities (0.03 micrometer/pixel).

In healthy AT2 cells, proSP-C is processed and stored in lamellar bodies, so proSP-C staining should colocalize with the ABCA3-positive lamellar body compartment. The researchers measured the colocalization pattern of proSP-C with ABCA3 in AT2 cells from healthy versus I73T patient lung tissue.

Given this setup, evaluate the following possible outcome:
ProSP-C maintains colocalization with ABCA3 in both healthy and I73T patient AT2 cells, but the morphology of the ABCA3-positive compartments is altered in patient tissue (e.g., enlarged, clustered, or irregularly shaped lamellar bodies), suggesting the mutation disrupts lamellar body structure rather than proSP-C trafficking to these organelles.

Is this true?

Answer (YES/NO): NO